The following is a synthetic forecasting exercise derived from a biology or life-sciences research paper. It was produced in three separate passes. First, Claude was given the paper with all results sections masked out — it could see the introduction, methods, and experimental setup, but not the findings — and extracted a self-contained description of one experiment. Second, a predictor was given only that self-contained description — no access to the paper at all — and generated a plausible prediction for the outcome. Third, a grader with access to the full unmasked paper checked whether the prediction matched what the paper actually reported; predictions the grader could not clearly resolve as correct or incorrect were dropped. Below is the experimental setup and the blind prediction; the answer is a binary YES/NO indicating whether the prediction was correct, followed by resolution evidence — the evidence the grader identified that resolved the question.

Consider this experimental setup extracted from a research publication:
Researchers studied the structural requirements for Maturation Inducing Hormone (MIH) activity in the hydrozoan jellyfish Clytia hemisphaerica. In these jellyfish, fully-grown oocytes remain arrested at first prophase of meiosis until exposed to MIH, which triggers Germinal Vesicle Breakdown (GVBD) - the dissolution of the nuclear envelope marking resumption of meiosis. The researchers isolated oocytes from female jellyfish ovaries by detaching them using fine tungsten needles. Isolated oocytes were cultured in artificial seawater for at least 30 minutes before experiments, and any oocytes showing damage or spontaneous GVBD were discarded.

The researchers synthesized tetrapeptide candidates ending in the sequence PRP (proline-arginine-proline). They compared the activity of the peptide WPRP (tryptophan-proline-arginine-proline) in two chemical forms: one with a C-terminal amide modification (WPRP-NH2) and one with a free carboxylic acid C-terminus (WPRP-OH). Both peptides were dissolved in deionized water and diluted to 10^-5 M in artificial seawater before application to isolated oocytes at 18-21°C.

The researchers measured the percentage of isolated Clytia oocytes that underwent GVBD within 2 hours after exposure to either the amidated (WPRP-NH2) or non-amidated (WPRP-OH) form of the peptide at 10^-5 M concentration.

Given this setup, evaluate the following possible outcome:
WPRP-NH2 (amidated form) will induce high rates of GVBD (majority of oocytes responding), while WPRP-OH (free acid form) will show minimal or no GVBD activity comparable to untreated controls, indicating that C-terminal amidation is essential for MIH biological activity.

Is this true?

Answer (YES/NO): YES